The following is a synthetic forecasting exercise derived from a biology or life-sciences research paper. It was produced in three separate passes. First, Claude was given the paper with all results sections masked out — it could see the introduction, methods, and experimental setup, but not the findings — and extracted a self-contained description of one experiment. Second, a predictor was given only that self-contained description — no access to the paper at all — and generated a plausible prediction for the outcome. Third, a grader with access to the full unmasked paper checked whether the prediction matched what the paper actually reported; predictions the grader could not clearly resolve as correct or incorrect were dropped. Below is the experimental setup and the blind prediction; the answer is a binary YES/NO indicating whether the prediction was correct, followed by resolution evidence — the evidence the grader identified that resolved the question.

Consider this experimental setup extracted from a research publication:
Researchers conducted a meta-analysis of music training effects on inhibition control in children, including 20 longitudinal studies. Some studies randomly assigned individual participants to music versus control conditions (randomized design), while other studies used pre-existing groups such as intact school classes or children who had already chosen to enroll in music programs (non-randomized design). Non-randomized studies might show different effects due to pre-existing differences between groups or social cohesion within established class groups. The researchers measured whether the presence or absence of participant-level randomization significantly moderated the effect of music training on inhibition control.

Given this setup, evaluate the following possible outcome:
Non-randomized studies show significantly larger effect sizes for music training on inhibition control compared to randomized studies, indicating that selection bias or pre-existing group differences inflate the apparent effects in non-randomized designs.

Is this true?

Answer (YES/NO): NO